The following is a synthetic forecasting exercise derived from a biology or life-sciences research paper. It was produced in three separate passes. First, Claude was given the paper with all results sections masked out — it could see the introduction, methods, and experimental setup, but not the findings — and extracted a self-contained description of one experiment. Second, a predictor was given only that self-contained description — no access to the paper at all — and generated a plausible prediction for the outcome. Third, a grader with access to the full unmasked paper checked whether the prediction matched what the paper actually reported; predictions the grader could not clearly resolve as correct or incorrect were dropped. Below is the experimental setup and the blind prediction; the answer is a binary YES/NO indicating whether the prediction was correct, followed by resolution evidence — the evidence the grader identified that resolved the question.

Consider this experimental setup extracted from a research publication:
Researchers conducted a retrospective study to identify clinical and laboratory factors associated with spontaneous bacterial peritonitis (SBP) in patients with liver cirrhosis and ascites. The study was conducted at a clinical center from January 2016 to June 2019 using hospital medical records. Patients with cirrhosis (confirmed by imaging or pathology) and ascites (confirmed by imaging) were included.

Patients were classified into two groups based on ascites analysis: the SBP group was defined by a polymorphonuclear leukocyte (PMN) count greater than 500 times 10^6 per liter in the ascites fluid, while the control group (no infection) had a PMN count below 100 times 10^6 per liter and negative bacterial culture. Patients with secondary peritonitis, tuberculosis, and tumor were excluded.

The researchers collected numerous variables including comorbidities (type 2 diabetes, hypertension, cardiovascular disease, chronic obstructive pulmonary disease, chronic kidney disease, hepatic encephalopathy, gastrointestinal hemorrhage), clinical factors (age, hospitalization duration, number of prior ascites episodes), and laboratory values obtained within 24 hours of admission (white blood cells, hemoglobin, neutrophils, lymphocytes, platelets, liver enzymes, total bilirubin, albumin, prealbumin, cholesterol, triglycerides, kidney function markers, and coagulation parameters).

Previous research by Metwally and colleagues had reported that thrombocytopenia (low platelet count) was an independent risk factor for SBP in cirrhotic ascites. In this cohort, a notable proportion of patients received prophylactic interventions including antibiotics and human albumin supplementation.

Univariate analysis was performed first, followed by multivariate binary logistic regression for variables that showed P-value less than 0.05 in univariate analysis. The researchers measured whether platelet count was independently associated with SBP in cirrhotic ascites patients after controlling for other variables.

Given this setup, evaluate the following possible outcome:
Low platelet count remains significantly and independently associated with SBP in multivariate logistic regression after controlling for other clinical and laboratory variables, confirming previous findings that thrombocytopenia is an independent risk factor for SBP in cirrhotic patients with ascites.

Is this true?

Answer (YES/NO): NO